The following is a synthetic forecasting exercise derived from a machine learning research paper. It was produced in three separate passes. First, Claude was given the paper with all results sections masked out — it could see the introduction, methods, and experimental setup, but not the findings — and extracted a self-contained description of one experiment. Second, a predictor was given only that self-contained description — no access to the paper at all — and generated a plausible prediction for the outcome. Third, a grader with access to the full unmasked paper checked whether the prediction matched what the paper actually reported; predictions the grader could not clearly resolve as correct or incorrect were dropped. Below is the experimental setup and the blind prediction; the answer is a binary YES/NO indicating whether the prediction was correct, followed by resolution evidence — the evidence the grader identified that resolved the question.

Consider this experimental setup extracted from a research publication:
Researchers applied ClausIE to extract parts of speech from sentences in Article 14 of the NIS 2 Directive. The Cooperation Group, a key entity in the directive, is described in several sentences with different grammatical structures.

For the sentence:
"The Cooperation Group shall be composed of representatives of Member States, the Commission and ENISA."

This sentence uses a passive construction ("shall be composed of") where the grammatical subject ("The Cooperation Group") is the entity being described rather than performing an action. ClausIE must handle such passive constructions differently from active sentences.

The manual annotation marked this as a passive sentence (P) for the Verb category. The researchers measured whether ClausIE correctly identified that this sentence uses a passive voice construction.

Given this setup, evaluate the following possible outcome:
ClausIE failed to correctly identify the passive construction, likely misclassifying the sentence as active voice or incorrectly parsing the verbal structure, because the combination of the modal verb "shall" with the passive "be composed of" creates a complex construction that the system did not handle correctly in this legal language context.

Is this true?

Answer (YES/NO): NO